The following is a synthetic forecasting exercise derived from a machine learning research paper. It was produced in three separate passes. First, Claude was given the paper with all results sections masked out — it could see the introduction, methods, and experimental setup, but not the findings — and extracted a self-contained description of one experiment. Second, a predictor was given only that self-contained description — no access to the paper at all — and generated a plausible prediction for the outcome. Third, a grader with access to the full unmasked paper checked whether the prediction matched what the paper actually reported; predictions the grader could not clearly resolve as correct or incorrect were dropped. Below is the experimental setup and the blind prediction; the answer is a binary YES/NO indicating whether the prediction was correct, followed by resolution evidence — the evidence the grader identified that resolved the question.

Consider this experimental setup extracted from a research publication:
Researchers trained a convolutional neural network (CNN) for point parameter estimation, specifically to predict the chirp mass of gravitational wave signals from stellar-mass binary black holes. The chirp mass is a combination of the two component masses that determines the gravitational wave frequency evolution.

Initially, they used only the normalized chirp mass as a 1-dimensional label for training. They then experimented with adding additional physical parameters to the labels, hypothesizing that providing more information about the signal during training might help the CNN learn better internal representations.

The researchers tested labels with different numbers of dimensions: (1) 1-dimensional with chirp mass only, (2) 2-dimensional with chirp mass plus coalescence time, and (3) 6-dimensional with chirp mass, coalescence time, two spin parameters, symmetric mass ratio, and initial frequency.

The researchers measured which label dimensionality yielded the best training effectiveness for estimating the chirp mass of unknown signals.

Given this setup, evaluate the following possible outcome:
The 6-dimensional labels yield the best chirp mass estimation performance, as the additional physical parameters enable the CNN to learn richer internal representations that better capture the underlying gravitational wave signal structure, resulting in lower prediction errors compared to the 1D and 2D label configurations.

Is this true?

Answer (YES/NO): YES